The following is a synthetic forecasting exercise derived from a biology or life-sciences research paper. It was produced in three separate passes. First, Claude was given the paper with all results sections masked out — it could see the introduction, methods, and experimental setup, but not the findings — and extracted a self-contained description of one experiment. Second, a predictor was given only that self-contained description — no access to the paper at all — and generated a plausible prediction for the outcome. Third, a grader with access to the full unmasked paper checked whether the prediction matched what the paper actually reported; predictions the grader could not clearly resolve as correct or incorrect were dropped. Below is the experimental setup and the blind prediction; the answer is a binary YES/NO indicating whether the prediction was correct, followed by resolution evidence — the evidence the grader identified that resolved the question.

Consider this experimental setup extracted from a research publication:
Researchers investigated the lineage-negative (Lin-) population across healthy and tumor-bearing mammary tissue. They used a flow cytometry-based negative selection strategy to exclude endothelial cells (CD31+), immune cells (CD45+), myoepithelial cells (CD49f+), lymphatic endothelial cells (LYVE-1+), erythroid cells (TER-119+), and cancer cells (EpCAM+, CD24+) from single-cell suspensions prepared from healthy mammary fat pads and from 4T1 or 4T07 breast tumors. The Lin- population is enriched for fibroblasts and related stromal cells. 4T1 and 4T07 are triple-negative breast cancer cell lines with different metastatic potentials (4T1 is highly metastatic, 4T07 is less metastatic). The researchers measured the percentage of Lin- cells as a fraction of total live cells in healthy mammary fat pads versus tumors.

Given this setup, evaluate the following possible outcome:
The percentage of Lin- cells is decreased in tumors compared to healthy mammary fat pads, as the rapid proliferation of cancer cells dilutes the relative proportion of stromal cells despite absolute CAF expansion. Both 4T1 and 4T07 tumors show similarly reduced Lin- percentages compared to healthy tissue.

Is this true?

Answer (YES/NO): NO